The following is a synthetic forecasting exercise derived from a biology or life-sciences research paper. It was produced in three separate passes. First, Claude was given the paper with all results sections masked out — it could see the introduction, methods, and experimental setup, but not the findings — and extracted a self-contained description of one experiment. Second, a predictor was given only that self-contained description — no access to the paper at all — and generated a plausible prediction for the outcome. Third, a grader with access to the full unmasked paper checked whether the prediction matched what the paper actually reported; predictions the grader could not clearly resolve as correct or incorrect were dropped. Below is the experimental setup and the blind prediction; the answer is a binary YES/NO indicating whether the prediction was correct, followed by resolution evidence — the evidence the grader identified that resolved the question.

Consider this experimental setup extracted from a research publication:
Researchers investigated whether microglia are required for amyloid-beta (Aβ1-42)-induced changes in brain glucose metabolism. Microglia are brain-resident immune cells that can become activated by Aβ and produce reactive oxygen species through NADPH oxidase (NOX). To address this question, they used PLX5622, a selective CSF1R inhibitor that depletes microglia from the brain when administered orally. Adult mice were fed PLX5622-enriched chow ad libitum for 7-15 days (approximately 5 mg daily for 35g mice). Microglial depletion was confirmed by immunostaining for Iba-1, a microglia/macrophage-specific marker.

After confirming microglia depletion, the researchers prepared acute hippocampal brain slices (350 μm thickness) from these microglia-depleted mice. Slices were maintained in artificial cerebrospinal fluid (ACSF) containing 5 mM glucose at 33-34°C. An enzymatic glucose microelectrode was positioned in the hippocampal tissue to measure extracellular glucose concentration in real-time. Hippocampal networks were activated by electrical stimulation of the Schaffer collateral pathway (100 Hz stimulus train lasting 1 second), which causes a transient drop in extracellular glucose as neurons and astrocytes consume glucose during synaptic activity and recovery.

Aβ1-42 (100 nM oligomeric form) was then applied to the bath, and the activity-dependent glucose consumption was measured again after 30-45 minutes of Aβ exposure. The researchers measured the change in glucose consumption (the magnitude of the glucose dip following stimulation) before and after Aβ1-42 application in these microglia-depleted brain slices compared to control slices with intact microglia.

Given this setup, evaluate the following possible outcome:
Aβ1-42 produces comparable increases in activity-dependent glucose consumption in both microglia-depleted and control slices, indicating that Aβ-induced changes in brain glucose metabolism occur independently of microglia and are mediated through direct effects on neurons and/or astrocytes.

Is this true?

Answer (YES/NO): NO